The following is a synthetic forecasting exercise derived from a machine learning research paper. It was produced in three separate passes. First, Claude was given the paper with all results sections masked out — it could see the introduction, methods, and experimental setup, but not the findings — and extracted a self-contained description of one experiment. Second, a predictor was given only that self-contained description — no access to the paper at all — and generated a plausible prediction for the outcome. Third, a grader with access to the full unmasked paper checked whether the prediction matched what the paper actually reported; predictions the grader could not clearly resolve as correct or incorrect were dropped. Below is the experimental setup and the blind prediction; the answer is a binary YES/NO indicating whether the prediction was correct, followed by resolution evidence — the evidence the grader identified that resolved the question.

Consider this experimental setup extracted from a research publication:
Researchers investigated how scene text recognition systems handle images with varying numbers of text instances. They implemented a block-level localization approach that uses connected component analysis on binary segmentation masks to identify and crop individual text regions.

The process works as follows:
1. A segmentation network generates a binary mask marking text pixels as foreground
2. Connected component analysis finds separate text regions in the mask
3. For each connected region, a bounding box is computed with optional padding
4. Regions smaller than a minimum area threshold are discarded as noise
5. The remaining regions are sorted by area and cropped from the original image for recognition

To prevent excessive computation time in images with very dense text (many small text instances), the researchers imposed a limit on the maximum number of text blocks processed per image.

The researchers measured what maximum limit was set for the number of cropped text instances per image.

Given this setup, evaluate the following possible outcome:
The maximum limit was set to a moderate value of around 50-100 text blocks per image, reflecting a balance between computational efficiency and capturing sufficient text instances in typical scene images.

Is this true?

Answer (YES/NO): NO